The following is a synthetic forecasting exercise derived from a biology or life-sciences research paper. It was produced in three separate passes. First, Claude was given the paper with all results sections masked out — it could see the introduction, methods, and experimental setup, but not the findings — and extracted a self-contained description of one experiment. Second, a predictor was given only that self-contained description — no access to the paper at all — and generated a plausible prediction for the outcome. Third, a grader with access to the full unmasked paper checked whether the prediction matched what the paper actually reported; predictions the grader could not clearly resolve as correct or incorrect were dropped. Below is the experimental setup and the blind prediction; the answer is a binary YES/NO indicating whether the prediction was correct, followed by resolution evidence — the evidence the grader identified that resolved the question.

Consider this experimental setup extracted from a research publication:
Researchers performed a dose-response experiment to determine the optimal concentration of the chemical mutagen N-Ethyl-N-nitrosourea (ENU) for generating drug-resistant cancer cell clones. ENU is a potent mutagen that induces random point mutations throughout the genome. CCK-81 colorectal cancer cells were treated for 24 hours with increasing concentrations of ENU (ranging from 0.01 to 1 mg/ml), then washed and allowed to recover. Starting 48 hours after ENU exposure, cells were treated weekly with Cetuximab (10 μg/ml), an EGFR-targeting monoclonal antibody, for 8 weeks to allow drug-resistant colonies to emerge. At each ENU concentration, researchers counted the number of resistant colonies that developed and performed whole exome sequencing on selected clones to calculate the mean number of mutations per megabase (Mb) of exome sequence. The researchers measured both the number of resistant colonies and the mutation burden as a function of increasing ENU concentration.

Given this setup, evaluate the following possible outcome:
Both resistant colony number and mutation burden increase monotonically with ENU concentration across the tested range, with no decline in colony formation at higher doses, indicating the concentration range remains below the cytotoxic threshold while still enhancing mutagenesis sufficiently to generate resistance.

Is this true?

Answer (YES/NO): YES